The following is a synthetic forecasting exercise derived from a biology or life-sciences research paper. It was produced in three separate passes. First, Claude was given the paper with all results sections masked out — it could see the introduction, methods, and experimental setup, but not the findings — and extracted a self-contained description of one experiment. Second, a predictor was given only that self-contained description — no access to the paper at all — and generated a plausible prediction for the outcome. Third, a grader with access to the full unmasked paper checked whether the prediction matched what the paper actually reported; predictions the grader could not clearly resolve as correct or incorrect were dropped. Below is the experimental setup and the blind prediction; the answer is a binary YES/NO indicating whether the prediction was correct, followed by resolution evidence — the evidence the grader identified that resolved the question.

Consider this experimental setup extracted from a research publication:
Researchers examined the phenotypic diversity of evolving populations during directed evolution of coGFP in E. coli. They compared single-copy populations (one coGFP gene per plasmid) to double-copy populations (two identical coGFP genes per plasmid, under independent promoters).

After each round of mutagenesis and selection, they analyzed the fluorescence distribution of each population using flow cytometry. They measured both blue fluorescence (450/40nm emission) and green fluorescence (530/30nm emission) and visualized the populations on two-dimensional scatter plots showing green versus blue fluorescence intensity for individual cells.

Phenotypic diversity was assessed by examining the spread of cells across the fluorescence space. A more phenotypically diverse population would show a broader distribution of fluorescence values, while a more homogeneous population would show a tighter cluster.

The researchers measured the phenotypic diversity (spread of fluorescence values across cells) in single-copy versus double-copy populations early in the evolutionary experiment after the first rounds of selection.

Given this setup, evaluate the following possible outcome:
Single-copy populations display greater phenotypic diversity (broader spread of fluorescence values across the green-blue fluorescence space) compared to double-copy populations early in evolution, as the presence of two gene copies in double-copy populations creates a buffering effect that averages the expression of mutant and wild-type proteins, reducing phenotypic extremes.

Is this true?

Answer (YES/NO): NO